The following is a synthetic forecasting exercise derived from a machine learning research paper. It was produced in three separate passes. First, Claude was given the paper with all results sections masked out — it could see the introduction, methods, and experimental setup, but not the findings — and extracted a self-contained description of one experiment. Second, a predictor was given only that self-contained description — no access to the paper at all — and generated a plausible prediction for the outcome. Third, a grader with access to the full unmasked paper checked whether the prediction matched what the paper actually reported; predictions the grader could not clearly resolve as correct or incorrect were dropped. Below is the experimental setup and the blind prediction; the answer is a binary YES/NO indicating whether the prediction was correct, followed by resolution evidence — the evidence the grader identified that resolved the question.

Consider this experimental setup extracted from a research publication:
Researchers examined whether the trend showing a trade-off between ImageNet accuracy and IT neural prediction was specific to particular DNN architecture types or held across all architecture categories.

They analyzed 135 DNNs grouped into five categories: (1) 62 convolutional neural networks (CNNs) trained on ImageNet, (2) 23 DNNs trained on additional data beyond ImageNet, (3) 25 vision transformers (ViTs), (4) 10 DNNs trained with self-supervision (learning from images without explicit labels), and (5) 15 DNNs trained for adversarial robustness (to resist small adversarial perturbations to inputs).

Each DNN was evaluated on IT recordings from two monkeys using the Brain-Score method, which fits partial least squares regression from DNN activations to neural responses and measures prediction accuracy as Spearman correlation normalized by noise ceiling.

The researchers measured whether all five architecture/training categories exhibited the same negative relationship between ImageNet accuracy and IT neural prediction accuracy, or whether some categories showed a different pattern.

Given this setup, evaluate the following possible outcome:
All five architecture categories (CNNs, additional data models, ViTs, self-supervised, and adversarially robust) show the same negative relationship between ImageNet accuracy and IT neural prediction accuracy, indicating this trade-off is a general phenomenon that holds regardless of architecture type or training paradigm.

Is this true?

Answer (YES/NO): YES